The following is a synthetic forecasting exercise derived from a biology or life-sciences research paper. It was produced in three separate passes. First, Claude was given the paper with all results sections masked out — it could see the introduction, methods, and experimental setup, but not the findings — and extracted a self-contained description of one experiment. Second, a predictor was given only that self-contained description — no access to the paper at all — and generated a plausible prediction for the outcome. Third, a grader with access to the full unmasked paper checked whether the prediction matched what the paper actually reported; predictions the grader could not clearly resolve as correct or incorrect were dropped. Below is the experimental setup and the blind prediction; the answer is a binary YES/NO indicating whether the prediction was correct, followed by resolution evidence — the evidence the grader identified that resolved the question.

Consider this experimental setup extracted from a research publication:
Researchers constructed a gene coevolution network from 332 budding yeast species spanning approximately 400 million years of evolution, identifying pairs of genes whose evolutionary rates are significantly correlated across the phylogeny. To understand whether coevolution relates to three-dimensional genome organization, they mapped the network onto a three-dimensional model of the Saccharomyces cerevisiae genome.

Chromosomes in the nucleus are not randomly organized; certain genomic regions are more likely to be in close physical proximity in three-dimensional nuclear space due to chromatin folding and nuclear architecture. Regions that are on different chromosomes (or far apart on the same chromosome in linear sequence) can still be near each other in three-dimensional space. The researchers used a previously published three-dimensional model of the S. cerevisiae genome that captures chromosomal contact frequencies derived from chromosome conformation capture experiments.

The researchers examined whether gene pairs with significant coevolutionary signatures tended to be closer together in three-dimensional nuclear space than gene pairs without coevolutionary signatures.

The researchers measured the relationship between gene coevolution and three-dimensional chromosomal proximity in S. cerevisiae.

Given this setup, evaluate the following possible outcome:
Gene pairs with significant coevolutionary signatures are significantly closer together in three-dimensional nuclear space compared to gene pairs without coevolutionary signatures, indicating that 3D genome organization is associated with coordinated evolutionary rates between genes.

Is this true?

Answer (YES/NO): NO